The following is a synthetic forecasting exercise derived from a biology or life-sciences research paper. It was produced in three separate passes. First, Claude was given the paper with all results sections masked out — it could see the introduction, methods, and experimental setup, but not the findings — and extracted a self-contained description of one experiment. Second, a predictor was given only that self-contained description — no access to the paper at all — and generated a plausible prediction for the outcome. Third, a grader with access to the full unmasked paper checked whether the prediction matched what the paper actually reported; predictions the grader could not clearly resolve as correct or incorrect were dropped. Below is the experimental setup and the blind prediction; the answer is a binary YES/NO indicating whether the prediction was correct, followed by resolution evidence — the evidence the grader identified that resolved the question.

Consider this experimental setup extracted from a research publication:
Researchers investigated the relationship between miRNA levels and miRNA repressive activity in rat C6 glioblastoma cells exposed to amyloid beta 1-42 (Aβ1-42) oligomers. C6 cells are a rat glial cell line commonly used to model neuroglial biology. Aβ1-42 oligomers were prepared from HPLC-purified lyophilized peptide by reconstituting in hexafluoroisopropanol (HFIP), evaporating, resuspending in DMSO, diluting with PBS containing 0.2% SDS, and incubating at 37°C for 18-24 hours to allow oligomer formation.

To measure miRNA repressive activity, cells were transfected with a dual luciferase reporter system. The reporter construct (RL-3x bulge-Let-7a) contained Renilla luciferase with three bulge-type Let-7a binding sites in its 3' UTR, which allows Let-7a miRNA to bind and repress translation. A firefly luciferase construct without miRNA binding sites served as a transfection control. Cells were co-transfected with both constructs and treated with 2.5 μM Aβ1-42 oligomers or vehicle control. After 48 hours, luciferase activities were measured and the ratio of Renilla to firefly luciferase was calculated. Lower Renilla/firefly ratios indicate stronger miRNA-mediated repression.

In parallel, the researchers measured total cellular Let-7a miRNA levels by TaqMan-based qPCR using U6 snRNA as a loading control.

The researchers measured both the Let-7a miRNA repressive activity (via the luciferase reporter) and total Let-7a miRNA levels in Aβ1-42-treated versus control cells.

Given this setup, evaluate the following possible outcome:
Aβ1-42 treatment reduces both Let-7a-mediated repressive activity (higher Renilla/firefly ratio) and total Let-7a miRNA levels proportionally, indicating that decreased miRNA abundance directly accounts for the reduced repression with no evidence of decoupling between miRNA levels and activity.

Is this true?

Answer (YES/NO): NO